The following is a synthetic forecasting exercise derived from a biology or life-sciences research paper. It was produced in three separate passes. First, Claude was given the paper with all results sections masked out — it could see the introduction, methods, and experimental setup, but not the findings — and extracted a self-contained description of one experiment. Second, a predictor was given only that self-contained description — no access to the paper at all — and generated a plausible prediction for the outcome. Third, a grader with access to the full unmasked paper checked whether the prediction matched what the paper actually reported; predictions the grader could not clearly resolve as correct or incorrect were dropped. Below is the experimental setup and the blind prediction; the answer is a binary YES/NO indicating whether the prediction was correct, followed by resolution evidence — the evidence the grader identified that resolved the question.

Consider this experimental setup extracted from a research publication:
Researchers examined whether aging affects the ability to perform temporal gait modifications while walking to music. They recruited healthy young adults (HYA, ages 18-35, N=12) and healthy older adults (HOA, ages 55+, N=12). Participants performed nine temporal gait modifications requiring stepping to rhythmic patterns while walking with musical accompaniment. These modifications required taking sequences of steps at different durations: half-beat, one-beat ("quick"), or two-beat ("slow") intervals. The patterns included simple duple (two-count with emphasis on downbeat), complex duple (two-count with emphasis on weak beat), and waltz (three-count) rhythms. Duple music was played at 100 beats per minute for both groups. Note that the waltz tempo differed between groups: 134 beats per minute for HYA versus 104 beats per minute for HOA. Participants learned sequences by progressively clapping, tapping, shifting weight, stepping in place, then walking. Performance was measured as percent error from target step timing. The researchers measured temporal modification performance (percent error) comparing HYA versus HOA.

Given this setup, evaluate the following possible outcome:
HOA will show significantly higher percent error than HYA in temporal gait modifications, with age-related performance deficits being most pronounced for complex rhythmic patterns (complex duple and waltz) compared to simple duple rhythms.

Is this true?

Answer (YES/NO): NO